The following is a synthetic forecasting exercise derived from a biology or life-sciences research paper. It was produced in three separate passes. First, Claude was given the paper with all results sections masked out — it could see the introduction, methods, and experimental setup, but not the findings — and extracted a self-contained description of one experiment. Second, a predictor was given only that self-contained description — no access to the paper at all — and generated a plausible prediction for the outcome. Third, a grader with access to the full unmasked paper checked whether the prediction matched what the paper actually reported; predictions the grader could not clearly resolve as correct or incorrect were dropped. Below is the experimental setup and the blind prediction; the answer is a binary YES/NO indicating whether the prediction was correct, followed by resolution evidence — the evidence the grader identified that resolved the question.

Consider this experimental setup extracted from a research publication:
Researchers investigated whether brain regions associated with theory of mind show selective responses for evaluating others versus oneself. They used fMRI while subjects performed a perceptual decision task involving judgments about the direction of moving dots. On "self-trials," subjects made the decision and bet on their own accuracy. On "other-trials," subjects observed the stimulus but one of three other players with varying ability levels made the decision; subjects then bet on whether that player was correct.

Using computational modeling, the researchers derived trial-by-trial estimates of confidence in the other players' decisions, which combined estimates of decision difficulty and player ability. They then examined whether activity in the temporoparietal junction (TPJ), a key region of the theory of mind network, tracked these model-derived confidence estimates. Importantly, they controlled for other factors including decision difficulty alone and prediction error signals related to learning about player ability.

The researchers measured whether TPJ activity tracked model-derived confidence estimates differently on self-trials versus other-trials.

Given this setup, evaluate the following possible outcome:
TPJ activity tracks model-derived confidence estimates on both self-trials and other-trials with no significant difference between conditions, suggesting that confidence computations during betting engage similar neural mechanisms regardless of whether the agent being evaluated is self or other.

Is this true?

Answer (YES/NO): NO